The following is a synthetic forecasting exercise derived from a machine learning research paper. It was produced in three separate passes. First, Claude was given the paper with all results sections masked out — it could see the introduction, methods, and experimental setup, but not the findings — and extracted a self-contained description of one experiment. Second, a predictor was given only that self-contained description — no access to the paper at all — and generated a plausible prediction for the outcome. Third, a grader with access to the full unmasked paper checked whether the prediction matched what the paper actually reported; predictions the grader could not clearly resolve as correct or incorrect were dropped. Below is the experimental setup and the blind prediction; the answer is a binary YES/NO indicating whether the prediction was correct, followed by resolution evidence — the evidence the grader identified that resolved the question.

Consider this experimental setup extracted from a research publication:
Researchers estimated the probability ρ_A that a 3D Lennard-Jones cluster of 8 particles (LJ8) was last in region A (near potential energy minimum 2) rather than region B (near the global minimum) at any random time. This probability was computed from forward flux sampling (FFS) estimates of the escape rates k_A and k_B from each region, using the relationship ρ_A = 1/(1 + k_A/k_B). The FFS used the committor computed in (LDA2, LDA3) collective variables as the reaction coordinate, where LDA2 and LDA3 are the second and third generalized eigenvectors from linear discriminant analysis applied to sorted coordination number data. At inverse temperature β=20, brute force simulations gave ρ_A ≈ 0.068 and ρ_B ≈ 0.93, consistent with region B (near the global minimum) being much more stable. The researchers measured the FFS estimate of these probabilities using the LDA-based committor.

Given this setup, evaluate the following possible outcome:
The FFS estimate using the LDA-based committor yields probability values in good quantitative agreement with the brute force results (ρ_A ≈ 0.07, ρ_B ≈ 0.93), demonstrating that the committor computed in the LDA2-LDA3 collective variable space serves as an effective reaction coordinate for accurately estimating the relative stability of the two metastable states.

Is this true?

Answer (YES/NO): NO